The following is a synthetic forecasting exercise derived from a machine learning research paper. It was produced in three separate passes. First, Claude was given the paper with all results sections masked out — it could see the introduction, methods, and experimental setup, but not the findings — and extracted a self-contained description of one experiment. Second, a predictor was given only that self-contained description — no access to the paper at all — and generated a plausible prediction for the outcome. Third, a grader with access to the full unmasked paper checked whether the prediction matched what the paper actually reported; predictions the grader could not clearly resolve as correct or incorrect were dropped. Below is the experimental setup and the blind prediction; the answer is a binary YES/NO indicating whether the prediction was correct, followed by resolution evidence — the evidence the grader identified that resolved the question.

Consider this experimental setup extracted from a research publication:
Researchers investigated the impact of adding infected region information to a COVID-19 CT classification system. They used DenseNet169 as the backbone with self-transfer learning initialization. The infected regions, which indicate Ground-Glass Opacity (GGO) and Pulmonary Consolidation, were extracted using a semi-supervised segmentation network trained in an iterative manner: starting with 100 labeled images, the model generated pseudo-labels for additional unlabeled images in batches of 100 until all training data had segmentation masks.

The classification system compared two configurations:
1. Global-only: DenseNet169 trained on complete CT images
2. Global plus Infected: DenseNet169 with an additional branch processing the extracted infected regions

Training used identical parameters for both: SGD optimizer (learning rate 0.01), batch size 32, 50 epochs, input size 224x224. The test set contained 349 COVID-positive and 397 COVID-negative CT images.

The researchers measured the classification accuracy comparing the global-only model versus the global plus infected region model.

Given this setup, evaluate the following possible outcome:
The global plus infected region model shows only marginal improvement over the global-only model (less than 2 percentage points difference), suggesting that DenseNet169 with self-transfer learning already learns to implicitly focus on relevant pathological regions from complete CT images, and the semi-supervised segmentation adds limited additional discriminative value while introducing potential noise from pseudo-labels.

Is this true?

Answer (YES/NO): NO